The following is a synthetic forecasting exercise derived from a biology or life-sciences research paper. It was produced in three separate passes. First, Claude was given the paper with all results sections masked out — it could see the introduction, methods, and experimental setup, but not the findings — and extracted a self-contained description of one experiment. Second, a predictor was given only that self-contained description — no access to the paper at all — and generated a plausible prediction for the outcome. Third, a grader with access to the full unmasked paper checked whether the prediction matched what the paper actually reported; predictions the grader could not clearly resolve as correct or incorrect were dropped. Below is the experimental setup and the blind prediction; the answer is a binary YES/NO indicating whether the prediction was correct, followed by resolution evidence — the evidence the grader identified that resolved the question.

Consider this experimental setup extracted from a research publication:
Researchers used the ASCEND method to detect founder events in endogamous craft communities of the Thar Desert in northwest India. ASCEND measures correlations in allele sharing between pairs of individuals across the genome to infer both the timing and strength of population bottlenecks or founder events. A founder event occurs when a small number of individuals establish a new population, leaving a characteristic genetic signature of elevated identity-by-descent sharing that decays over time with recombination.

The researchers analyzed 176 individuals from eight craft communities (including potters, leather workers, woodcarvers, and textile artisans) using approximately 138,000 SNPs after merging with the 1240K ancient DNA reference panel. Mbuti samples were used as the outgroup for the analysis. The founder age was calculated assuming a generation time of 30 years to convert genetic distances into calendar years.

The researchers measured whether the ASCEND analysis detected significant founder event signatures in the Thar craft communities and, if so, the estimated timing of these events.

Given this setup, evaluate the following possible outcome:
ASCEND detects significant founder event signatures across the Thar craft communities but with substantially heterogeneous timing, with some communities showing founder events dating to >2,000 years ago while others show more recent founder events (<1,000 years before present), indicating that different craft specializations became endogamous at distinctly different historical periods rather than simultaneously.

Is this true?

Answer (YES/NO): NO